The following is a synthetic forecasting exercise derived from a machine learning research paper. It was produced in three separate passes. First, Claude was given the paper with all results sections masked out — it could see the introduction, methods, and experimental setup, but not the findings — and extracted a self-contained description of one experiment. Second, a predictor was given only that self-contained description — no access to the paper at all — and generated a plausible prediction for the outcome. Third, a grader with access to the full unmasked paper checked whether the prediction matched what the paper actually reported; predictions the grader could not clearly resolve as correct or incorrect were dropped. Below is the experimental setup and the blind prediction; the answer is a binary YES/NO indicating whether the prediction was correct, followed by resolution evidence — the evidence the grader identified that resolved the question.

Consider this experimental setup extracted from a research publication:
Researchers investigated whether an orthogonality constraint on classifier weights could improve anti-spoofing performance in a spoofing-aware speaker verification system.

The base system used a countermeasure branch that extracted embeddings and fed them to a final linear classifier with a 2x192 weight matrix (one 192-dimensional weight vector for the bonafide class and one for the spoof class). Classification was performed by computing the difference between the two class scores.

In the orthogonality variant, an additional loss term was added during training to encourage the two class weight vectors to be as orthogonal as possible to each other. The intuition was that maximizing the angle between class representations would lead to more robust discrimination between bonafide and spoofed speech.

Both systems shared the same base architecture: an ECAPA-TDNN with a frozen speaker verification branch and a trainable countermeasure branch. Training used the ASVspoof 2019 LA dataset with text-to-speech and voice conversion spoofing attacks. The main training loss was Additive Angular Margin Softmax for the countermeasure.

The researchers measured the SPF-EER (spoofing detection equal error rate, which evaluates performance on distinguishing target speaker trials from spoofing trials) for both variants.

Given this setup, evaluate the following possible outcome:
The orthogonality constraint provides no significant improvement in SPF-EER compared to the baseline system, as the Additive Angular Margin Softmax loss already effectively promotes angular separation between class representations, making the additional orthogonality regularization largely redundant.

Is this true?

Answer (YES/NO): NO